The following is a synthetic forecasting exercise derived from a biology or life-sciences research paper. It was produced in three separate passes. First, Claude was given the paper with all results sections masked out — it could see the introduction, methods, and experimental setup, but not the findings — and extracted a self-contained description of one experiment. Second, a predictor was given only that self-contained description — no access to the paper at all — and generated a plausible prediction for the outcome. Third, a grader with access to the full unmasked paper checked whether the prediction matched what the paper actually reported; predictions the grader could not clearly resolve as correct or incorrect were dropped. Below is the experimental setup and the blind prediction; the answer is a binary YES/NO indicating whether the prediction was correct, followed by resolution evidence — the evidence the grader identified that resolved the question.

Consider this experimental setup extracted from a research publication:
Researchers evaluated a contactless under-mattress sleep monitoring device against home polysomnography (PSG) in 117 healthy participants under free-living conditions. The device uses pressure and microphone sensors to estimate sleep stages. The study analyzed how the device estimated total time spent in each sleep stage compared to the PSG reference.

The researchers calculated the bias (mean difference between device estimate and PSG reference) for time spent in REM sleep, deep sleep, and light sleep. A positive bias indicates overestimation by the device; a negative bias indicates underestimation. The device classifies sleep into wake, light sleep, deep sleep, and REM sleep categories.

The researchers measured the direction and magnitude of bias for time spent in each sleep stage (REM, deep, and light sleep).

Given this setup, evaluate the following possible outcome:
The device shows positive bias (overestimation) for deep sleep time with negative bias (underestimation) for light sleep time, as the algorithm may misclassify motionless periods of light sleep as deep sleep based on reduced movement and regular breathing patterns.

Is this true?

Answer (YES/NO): NO